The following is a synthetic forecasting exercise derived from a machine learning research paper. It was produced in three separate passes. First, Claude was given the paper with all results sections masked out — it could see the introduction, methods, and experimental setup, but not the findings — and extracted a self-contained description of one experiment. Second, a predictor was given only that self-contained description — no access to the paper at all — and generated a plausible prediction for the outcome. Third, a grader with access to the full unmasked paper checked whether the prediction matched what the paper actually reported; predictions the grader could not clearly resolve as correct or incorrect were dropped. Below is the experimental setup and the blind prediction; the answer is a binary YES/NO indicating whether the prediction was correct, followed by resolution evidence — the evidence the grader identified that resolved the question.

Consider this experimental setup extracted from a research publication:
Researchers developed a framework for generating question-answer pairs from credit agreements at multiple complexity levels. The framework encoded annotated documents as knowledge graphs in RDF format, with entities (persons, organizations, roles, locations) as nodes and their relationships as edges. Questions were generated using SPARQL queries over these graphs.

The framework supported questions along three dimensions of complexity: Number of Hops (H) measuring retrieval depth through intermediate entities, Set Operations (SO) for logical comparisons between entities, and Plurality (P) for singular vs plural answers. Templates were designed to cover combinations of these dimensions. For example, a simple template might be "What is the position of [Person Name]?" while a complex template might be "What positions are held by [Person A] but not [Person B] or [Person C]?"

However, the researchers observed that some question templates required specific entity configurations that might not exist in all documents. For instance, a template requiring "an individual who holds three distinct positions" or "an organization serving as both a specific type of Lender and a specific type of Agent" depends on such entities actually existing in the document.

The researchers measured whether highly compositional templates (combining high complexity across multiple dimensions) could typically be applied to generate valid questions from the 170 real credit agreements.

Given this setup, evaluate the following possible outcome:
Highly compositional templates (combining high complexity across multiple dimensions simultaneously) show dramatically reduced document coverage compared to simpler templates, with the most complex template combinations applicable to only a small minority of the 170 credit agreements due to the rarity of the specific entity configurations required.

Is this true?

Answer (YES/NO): YES